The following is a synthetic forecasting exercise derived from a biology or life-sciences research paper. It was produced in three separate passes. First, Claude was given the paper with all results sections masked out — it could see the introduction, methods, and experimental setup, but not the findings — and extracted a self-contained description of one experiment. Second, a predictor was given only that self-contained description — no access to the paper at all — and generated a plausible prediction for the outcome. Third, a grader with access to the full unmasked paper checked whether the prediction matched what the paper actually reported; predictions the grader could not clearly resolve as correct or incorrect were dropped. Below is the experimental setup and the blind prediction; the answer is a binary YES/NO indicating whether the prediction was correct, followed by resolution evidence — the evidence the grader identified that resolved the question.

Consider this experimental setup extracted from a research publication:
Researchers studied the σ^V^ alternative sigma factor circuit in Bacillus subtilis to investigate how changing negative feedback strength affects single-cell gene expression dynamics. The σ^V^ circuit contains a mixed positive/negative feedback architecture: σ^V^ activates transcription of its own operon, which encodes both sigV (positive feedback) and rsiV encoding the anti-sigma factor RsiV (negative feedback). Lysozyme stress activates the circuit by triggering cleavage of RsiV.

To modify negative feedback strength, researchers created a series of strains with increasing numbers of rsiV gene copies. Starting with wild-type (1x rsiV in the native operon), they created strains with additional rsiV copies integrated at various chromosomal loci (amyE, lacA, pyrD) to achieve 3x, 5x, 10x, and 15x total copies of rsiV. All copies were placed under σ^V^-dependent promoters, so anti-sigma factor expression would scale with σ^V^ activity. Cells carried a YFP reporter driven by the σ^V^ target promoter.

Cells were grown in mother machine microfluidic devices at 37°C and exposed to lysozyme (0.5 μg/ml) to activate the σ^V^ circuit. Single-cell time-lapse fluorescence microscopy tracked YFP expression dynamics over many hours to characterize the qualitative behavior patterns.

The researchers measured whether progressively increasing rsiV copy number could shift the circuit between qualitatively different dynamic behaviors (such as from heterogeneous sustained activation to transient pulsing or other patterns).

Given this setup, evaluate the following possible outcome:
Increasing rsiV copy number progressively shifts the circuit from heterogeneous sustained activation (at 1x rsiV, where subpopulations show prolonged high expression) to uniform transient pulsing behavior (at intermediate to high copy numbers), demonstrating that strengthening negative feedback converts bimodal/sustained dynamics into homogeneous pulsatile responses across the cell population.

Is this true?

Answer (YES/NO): NO